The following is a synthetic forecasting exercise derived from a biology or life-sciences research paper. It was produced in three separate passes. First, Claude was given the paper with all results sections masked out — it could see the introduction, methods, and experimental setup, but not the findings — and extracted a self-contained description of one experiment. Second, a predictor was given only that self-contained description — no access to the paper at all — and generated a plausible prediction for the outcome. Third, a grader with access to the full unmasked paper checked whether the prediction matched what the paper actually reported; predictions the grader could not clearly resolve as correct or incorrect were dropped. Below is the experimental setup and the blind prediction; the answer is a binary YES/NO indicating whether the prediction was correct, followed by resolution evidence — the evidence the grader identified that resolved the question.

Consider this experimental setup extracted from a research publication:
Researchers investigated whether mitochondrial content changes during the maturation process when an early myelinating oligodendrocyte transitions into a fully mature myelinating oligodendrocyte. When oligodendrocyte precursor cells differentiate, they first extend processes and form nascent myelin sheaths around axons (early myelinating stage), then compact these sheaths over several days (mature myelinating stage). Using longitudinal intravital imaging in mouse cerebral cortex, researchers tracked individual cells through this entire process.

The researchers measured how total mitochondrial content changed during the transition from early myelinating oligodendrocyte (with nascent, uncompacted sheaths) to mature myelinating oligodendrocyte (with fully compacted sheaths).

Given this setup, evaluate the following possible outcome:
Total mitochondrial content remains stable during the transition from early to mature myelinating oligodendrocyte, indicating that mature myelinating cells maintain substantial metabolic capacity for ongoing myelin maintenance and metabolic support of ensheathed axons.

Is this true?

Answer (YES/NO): NO